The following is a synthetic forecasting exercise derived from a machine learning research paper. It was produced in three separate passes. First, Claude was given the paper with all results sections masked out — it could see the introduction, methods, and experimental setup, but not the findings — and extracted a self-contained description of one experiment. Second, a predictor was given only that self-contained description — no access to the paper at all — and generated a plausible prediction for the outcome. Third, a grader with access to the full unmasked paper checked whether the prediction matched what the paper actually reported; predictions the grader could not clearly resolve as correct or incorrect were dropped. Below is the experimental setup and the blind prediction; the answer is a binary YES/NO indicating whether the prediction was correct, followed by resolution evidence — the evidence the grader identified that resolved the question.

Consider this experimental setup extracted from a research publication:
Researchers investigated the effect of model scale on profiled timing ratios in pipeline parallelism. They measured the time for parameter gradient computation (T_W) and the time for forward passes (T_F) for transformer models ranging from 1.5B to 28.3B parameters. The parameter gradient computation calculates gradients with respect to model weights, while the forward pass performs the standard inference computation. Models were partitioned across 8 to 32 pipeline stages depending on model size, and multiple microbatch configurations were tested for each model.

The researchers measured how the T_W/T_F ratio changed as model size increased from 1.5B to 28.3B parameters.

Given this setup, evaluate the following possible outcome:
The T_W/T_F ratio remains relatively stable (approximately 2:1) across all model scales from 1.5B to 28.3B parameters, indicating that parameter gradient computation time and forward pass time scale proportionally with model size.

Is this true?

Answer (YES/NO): NO